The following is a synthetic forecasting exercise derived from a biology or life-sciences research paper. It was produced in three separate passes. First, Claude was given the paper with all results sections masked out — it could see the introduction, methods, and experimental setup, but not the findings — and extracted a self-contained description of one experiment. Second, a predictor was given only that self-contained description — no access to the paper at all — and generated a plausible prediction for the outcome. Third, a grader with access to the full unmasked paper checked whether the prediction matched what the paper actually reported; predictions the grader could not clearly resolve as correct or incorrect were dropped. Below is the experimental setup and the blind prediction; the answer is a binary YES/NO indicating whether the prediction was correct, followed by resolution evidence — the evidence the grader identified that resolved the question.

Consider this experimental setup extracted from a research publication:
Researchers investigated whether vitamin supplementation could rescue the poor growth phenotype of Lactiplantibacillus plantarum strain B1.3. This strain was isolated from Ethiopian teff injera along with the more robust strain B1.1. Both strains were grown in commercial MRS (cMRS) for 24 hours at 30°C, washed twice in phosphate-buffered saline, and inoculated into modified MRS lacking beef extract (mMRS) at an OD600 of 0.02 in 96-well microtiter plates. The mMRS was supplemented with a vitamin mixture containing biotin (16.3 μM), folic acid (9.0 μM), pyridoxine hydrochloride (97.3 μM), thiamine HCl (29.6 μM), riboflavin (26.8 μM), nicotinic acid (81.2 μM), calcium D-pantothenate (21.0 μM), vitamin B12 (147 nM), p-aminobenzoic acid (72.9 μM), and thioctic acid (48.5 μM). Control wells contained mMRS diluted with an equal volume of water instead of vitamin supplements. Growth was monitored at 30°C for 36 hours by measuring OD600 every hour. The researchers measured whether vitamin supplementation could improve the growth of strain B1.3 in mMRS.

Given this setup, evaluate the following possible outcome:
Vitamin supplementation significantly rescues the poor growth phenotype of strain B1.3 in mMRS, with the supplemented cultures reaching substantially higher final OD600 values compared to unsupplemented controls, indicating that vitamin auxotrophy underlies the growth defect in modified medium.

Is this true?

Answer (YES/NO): NO